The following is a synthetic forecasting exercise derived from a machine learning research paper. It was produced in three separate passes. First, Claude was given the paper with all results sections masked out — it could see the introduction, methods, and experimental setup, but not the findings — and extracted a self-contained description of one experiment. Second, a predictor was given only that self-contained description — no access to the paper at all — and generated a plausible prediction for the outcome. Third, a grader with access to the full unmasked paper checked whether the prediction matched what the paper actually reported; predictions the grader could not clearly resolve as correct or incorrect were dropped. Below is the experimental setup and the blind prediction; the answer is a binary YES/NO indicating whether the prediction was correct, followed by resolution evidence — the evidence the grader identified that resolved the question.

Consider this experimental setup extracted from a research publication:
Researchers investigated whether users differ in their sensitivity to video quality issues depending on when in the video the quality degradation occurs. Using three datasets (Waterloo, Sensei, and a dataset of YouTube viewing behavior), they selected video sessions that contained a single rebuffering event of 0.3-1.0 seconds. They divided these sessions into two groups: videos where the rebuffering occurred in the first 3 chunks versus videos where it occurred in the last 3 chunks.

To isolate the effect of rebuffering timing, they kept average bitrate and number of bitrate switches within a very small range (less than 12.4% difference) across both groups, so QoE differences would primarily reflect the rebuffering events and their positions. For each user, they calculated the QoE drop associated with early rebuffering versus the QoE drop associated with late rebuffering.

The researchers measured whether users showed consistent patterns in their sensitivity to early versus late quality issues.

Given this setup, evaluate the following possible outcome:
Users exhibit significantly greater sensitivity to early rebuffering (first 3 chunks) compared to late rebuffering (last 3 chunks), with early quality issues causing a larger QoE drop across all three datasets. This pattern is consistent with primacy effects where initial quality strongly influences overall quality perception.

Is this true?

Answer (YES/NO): NO